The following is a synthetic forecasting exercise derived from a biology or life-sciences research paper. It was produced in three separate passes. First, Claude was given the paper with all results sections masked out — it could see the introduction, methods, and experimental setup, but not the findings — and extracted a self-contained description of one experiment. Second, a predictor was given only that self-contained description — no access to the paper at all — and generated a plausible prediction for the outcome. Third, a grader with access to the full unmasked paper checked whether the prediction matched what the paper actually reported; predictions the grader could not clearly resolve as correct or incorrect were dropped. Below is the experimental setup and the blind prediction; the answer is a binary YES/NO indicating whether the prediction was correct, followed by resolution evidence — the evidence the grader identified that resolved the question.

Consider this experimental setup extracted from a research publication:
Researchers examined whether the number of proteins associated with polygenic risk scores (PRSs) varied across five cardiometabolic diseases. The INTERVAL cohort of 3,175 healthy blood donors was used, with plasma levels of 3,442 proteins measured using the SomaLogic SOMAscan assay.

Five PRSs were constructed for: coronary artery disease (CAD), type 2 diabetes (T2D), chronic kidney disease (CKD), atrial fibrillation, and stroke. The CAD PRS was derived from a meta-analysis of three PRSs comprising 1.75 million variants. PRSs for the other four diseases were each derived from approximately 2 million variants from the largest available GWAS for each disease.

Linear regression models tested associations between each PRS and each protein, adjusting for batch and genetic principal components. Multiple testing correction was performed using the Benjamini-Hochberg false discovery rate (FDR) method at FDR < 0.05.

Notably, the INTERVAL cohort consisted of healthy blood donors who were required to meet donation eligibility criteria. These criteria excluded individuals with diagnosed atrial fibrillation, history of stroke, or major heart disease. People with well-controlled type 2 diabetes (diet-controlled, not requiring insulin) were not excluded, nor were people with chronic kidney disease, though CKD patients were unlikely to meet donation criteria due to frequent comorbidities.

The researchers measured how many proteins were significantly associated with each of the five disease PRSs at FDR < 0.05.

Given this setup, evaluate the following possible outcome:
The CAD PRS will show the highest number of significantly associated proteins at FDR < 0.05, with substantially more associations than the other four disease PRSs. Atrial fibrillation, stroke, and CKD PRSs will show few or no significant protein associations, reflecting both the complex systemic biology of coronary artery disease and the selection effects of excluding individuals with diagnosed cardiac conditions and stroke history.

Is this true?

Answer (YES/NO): NO